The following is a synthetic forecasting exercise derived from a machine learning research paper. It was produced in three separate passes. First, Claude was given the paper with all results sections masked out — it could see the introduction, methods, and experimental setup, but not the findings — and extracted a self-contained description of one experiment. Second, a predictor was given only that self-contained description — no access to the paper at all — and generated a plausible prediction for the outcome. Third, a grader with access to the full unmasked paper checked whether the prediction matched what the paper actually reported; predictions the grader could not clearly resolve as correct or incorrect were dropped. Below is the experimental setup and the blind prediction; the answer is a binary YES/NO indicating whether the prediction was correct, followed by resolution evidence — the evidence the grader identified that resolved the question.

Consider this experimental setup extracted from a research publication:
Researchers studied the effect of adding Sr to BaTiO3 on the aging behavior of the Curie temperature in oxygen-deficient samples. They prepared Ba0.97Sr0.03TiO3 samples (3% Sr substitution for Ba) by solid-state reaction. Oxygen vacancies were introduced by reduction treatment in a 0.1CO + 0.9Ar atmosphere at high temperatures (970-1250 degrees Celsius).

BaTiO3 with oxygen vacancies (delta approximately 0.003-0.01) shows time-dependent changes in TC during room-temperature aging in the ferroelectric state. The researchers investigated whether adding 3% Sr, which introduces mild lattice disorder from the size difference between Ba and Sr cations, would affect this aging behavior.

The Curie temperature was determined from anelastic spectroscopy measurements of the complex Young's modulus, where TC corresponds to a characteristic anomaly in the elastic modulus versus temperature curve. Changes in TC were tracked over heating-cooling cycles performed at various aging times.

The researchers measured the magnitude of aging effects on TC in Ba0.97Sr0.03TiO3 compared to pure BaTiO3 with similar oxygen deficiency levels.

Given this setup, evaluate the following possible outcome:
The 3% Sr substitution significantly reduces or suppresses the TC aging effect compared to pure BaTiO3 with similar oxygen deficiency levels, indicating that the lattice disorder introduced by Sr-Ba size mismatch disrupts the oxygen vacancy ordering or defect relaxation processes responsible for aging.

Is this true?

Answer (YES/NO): NO